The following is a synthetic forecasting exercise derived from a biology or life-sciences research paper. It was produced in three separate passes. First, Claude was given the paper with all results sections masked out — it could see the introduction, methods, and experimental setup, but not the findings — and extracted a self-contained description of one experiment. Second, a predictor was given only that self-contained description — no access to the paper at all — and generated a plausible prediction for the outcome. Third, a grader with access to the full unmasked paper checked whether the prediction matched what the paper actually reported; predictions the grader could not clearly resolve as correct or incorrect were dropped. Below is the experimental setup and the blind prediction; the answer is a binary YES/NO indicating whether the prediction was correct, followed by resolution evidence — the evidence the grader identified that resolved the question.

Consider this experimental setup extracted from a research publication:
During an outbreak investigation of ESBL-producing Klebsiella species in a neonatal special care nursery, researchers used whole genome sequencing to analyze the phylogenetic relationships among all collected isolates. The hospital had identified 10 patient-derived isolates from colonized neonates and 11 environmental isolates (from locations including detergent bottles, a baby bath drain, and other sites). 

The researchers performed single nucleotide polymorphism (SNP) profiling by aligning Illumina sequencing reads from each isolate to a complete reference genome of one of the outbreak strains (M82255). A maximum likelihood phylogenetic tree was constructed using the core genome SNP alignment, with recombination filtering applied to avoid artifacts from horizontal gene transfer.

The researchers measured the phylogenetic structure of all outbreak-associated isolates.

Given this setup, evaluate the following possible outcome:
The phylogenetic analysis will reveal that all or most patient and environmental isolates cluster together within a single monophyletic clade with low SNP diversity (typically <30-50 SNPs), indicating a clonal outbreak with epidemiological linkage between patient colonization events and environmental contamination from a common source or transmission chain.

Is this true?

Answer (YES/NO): NO